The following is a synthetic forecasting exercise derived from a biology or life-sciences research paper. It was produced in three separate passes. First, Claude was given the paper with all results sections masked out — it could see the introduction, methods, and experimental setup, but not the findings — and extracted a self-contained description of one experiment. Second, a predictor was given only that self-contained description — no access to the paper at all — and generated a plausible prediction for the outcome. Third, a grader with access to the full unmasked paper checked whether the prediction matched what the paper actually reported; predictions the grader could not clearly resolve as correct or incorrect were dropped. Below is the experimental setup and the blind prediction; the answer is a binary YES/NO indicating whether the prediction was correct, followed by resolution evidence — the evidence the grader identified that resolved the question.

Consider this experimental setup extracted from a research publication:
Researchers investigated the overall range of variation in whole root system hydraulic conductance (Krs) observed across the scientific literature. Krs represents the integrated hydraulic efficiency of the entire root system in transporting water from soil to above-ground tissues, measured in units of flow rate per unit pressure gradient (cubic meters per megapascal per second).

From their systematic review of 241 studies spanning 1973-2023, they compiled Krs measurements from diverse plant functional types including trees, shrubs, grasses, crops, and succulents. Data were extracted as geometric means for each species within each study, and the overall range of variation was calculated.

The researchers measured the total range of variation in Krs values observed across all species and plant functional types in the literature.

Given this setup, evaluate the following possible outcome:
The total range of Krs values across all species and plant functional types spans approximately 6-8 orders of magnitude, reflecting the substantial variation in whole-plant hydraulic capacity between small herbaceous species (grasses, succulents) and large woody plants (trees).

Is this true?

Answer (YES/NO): NO